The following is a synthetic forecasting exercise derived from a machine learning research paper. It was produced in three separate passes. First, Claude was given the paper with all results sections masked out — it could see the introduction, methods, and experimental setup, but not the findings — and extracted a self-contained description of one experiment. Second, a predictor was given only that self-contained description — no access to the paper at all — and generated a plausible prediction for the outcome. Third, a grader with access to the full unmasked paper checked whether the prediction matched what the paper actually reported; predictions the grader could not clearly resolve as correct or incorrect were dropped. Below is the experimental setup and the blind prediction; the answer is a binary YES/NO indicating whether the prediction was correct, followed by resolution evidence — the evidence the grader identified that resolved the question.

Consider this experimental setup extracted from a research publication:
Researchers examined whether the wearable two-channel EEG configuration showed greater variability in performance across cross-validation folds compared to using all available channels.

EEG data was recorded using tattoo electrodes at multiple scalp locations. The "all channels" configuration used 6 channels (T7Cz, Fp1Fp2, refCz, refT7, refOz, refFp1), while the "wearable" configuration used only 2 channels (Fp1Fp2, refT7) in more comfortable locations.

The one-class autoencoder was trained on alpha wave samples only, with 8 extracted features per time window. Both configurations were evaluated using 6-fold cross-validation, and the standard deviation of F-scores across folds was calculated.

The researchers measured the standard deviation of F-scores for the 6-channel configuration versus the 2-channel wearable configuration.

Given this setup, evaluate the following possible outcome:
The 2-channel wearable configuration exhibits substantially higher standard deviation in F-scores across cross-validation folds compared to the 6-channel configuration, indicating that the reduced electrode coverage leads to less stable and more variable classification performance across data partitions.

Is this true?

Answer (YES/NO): YES